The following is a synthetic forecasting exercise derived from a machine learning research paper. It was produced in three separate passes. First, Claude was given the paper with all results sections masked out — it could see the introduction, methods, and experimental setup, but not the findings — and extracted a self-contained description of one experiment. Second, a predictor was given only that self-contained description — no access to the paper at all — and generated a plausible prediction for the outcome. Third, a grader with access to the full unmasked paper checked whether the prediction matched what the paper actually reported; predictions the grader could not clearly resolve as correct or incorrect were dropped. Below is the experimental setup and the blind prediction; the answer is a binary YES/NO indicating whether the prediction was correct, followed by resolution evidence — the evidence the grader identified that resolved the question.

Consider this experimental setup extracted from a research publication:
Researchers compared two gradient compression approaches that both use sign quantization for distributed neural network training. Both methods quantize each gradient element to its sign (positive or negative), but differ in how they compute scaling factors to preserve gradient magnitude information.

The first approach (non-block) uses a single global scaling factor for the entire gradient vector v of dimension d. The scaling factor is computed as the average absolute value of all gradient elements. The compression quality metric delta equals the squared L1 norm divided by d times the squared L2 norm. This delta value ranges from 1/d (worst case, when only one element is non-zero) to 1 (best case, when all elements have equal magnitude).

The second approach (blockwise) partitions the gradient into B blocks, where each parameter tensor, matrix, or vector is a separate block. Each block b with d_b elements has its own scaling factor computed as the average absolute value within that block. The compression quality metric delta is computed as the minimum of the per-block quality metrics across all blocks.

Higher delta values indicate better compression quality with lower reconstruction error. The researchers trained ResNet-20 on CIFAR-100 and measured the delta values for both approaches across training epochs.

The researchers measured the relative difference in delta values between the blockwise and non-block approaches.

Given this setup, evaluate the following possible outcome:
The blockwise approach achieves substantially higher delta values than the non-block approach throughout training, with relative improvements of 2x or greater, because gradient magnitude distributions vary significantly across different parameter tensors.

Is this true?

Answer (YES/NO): YES